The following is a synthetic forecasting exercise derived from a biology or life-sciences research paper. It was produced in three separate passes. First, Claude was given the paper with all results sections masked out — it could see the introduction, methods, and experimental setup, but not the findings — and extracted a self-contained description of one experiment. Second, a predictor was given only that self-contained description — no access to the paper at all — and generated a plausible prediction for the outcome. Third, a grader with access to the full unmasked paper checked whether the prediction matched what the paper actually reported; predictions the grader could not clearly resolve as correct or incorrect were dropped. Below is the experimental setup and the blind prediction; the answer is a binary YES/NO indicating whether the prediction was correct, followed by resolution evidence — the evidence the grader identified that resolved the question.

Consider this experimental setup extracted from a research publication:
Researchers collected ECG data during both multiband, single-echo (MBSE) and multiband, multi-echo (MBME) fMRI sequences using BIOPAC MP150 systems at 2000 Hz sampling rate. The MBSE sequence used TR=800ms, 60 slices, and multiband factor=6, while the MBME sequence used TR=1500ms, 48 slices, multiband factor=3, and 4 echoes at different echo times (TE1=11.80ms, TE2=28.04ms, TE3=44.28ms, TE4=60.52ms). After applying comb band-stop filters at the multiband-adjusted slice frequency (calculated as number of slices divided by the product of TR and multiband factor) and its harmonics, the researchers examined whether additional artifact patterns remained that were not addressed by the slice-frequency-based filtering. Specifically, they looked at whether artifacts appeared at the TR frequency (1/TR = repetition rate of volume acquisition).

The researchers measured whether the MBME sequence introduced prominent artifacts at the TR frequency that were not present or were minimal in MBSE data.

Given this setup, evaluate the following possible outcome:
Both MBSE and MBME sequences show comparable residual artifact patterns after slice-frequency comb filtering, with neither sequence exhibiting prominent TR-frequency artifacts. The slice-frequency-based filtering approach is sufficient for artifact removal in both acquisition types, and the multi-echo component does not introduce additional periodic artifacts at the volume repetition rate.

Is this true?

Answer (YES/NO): NO